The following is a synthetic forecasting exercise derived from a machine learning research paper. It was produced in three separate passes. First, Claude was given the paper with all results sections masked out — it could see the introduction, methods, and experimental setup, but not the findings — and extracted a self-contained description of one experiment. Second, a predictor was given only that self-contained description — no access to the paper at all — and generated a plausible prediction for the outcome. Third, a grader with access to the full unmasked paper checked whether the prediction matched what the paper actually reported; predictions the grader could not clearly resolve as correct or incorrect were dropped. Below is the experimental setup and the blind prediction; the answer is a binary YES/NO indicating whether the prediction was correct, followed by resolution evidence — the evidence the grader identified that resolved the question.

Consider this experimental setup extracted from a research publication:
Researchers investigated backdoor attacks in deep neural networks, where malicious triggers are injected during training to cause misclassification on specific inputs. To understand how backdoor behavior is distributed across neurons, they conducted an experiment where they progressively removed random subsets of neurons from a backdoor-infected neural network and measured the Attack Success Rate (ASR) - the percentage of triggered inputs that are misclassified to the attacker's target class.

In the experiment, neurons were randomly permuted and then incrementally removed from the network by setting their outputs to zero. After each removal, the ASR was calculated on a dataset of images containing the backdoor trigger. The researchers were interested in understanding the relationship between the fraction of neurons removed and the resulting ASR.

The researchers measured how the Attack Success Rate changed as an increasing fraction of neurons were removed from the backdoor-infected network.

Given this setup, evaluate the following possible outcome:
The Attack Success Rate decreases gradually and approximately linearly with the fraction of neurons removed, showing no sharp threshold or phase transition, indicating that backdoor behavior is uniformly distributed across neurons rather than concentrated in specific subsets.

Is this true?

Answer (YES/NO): NO